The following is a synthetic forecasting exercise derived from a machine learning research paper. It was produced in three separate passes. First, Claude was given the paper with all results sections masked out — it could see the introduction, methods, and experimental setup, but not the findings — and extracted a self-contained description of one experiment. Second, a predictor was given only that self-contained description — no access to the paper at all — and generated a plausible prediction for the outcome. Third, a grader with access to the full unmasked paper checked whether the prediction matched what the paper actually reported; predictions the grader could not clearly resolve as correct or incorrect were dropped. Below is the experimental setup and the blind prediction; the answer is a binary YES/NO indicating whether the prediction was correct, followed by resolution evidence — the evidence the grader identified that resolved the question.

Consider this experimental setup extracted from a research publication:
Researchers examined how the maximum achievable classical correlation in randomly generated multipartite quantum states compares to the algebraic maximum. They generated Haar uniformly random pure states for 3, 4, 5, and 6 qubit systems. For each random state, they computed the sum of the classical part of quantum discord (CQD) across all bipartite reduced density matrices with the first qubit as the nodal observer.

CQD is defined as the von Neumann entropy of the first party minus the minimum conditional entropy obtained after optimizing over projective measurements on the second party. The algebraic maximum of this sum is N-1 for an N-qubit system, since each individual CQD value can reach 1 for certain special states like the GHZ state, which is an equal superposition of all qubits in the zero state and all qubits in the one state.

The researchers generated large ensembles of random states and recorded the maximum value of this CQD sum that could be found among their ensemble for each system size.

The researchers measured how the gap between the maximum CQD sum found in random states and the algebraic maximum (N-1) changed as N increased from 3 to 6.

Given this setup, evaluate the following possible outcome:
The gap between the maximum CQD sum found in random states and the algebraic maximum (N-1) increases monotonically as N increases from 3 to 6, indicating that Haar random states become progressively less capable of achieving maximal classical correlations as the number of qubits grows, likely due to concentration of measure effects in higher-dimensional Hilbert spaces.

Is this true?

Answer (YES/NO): YES